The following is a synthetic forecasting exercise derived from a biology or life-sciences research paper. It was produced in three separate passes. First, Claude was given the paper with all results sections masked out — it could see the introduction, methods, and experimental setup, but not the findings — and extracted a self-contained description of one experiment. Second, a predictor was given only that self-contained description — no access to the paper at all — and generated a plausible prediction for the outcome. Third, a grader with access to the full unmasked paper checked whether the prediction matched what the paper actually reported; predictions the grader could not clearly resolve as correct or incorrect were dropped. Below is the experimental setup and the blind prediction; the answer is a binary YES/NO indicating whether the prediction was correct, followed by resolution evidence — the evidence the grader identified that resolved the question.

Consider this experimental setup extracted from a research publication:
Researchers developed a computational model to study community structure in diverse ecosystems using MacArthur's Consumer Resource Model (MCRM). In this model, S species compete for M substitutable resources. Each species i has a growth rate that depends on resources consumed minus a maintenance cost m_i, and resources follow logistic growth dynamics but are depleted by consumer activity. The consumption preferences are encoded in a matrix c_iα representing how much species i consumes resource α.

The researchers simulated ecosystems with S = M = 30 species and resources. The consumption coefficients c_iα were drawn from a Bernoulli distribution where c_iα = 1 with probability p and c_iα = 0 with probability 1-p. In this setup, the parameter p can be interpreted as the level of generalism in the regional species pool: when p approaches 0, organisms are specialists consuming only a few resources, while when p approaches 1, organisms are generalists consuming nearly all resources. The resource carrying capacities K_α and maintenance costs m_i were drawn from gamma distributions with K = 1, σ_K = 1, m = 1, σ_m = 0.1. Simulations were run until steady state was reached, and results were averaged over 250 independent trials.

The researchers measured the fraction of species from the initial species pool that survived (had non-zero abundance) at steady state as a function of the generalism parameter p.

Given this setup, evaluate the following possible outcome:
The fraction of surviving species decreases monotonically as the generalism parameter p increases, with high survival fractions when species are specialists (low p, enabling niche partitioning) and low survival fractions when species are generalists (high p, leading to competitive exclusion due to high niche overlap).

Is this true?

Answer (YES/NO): YES